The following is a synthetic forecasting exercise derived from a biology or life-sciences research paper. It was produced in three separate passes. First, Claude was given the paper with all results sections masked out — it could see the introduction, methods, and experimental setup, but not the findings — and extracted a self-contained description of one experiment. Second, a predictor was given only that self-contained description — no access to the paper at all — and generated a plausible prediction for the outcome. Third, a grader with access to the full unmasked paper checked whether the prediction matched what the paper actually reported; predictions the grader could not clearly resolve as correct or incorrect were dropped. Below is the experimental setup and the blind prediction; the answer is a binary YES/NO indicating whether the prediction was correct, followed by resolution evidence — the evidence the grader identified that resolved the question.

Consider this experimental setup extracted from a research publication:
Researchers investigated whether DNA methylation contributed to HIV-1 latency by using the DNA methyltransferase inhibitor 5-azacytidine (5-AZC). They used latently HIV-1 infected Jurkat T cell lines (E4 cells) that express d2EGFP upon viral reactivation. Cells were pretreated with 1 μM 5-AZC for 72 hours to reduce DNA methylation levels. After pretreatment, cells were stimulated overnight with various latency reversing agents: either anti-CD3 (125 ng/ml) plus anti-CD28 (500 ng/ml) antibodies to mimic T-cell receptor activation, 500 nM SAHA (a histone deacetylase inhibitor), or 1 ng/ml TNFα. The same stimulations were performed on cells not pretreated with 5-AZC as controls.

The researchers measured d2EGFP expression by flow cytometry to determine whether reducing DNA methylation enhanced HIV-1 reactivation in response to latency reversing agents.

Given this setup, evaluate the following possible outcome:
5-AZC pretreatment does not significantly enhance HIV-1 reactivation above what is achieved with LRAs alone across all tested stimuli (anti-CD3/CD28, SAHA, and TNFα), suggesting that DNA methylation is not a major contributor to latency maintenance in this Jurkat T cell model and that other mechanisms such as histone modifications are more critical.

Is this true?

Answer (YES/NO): YES